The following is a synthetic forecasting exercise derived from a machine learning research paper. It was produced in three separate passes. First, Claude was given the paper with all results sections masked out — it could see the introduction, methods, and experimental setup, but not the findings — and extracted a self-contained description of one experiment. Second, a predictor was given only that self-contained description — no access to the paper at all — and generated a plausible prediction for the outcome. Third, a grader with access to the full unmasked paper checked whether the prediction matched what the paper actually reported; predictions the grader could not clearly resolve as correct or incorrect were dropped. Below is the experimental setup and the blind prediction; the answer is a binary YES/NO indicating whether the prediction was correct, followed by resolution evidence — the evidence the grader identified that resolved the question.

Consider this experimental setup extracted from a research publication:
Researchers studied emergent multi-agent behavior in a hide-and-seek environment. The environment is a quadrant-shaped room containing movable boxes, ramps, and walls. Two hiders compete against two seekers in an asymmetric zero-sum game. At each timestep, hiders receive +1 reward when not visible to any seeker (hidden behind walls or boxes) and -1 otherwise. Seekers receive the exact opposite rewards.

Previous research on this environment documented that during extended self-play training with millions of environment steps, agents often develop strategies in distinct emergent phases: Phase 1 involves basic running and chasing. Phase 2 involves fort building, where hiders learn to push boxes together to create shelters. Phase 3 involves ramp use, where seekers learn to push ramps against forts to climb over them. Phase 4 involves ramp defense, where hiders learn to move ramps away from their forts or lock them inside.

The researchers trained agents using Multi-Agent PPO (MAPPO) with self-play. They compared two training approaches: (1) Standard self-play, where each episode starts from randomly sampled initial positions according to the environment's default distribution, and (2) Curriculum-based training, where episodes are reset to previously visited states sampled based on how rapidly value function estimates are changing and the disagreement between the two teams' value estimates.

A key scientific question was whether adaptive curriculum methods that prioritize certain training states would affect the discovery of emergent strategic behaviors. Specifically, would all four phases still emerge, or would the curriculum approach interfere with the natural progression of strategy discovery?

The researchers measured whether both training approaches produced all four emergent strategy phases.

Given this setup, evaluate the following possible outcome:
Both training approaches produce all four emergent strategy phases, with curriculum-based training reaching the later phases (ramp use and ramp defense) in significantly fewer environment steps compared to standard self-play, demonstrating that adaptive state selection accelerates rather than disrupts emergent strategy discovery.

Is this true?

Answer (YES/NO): YES